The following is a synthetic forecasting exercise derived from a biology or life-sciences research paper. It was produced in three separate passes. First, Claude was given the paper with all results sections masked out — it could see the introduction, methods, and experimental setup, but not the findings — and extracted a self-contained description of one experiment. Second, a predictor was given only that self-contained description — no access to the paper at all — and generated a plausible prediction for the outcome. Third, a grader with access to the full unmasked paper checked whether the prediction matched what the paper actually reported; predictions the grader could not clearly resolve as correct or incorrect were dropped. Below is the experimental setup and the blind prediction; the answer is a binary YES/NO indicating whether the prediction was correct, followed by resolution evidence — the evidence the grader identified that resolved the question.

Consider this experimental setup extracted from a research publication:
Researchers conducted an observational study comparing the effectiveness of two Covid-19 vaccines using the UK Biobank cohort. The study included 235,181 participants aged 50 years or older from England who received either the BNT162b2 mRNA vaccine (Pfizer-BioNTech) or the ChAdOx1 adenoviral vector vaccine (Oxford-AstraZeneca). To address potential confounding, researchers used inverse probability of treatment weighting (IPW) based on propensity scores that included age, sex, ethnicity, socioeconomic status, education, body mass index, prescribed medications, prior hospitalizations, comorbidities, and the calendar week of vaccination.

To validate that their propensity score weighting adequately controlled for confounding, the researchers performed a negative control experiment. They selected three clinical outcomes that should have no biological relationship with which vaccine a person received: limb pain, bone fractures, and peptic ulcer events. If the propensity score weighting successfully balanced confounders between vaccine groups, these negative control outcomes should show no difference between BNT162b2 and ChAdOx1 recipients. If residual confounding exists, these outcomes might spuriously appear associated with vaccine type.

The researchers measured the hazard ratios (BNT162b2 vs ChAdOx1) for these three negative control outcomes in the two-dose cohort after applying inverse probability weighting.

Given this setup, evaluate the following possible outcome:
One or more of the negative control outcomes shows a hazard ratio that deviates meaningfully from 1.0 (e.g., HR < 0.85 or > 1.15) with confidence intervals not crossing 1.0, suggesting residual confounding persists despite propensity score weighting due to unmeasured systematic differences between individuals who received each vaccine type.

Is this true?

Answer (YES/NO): NO